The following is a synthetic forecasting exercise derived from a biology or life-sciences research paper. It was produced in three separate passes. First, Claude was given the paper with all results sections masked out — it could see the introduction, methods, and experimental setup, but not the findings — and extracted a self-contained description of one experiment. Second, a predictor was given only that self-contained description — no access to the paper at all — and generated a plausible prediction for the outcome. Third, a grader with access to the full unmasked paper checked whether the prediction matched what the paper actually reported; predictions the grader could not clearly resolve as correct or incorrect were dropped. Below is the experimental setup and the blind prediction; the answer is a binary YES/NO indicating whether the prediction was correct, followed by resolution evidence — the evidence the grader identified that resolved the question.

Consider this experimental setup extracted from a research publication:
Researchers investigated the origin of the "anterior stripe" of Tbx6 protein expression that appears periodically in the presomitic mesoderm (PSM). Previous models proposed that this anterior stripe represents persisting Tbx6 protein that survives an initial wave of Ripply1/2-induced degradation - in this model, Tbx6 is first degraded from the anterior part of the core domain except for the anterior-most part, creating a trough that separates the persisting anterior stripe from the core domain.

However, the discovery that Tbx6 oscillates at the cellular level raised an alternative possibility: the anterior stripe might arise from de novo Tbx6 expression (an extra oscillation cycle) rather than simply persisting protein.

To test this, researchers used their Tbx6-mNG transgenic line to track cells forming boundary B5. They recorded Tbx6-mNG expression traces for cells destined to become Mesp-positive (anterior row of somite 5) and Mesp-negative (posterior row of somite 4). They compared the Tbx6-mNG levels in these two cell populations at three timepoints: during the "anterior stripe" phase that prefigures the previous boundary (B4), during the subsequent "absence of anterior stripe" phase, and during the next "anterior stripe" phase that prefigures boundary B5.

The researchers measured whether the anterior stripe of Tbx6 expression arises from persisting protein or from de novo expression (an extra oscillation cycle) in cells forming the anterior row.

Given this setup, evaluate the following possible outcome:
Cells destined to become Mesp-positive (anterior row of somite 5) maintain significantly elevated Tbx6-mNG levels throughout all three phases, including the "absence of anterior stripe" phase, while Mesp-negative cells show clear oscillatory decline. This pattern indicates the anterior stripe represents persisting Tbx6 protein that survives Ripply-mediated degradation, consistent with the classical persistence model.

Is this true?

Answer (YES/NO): NO